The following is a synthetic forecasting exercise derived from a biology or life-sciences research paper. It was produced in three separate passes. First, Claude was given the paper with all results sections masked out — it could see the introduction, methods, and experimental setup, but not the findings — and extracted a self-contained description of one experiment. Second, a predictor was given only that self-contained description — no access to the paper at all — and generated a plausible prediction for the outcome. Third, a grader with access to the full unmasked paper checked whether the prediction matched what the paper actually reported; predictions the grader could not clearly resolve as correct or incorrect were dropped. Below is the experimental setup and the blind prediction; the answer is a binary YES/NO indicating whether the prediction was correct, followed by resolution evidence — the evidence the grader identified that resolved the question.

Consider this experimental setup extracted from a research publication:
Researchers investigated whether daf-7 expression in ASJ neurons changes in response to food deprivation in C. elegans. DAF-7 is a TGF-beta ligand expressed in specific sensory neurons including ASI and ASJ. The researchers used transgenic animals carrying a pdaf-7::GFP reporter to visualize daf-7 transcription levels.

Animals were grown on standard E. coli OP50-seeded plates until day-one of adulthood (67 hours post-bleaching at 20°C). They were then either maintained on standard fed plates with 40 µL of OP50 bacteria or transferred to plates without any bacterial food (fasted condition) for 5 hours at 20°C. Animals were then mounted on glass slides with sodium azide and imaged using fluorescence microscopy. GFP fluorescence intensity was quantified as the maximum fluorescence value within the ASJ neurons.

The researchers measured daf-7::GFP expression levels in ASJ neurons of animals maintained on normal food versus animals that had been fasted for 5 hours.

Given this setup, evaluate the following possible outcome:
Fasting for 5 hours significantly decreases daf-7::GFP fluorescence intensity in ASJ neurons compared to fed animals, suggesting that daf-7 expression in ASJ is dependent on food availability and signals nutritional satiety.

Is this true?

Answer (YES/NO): NO